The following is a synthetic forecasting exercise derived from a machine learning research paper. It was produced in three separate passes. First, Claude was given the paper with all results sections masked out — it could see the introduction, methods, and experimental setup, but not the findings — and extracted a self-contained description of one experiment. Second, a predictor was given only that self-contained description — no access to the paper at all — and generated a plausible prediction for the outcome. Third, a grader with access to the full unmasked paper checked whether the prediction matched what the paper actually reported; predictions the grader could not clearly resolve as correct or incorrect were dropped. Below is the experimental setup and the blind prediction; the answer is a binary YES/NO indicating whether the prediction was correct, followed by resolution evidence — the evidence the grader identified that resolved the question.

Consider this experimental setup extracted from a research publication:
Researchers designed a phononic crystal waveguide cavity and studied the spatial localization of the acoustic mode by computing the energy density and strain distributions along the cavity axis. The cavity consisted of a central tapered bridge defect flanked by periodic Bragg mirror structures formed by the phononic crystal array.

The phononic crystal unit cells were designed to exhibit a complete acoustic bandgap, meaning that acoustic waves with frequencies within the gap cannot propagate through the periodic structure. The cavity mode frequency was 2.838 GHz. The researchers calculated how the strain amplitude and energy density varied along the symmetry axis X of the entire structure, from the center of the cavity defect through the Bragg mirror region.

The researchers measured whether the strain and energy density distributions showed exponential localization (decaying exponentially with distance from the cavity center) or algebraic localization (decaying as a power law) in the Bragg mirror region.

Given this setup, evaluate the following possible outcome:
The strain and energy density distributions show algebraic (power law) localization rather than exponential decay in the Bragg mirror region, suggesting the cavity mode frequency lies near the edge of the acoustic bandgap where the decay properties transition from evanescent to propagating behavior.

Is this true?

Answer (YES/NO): NO